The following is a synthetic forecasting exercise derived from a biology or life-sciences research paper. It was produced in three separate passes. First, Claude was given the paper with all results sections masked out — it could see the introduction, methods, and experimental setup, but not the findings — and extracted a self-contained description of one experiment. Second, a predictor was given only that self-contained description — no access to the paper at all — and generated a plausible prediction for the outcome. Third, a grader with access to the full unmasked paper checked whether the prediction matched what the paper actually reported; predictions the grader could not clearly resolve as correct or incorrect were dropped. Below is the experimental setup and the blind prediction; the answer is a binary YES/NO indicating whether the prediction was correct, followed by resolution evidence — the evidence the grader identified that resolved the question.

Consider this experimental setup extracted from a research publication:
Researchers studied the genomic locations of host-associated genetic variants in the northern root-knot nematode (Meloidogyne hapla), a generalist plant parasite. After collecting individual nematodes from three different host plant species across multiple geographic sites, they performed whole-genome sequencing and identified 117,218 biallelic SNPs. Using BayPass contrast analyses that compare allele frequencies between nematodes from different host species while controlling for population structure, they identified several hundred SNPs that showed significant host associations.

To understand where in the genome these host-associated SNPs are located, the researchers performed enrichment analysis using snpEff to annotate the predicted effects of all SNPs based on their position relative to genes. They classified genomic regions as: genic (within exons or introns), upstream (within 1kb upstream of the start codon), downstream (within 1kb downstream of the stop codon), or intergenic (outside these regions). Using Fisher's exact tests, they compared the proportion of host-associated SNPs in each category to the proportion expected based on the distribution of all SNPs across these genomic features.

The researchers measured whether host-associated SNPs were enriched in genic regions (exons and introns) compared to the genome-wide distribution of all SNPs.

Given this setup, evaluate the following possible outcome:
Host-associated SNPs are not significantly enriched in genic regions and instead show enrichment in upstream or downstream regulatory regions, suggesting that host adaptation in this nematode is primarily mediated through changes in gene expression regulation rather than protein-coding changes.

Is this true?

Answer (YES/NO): NO